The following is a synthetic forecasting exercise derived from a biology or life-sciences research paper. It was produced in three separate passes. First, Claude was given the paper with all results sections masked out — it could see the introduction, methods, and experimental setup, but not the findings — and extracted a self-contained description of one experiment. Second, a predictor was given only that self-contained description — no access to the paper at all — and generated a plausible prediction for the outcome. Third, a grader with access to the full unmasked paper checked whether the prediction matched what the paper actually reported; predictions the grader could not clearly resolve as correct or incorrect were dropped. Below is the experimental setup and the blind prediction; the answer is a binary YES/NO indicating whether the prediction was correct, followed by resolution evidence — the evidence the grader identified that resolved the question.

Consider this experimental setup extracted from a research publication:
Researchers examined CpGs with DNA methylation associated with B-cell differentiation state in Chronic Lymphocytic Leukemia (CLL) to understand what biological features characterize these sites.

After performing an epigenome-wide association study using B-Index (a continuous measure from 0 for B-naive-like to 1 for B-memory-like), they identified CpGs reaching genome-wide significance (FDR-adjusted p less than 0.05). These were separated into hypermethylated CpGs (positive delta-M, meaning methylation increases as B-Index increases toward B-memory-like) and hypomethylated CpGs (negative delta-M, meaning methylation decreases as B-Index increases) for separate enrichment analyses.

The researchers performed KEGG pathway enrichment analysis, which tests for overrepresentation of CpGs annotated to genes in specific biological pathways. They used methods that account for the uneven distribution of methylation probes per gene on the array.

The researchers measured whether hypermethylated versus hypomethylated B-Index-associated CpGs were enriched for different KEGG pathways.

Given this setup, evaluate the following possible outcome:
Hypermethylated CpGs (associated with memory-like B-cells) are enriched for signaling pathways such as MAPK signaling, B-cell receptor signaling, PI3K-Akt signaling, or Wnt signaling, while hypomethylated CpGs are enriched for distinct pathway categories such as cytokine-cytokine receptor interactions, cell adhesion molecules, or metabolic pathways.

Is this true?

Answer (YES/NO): NO